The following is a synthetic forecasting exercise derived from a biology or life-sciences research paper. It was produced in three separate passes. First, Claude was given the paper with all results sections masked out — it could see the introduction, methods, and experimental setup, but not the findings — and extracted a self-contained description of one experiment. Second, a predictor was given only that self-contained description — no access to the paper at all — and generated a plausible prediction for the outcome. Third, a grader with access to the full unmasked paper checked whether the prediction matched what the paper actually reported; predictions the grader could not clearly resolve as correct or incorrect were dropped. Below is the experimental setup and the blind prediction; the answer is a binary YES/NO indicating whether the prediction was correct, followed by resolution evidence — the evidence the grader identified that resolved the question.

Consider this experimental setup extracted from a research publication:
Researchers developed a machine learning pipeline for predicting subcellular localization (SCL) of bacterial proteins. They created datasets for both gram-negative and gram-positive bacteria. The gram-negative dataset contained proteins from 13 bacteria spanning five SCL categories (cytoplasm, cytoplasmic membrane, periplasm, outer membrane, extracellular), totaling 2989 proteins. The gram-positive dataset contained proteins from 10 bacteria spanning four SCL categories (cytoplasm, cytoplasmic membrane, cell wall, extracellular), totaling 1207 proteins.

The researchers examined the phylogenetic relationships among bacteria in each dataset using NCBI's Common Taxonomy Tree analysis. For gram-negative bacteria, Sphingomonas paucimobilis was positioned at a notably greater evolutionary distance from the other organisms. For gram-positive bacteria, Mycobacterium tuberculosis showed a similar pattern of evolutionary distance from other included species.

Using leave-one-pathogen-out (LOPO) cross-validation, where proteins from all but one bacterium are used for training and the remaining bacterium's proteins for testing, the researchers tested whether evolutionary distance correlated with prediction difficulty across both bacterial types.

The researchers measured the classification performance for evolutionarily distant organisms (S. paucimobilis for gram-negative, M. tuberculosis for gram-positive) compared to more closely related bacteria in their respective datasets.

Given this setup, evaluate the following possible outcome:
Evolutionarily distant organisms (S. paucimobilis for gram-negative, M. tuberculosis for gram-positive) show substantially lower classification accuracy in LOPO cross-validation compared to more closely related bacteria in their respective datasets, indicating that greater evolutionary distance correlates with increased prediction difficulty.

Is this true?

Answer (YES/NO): NO